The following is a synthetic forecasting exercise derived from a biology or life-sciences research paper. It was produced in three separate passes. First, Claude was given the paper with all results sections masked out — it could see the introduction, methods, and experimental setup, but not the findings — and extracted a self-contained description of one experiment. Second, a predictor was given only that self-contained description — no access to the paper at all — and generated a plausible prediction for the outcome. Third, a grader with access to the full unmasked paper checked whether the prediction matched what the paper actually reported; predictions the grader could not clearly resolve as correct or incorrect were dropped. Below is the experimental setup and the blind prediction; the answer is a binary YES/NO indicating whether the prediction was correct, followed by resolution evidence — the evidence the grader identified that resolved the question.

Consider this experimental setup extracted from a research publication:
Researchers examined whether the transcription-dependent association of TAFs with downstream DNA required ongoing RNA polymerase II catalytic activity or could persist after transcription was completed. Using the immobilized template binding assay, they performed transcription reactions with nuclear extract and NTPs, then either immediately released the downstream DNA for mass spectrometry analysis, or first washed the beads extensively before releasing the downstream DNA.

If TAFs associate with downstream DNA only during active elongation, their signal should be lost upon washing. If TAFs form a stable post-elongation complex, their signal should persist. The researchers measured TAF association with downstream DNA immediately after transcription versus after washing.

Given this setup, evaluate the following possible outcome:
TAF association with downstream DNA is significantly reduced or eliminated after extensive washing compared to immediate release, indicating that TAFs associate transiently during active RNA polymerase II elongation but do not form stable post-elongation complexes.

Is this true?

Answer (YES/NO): NO